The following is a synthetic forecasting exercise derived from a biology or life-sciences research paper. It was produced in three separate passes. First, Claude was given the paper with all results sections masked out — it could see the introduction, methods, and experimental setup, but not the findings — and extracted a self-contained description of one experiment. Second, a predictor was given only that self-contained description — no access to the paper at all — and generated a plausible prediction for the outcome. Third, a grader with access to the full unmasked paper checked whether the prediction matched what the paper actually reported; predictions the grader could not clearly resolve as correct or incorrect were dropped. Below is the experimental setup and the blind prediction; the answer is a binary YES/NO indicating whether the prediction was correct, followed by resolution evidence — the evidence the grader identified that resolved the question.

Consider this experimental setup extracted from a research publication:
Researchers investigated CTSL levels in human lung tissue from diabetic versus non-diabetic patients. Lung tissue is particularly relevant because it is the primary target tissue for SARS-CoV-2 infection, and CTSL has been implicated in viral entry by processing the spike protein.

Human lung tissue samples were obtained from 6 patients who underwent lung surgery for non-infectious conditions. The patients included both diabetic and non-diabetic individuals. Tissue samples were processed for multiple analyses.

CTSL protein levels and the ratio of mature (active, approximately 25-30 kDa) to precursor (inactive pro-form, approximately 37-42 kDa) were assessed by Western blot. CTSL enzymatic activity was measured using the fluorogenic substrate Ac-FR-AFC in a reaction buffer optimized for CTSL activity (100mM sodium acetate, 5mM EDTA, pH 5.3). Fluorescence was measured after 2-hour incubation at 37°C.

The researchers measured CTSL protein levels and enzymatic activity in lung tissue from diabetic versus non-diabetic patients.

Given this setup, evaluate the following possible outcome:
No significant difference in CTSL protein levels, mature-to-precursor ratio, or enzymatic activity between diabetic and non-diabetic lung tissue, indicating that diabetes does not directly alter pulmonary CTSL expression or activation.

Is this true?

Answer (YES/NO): NO